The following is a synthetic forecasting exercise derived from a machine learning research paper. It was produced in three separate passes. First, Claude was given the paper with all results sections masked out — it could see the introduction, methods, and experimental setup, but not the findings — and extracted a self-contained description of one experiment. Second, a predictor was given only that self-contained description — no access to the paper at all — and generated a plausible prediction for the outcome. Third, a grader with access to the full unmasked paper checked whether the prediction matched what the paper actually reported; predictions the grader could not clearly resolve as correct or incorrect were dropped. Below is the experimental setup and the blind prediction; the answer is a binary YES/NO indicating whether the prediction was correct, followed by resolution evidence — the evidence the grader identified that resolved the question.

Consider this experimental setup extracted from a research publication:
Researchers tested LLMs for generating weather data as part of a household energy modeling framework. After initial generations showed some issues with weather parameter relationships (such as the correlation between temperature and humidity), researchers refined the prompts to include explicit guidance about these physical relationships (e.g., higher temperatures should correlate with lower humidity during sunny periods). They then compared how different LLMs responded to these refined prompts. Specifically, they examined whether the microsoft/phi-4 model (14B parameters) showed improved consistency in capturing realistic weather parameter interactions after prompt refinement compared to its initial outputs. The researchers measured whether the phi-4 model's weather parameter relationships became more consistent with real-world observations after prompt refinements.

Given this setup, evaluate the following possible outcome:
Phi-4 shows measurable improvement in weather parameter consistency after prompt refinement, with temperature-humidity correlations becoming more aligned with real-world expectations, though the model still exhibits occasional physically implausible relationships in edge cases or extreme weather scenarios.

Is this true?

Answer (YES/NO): NO